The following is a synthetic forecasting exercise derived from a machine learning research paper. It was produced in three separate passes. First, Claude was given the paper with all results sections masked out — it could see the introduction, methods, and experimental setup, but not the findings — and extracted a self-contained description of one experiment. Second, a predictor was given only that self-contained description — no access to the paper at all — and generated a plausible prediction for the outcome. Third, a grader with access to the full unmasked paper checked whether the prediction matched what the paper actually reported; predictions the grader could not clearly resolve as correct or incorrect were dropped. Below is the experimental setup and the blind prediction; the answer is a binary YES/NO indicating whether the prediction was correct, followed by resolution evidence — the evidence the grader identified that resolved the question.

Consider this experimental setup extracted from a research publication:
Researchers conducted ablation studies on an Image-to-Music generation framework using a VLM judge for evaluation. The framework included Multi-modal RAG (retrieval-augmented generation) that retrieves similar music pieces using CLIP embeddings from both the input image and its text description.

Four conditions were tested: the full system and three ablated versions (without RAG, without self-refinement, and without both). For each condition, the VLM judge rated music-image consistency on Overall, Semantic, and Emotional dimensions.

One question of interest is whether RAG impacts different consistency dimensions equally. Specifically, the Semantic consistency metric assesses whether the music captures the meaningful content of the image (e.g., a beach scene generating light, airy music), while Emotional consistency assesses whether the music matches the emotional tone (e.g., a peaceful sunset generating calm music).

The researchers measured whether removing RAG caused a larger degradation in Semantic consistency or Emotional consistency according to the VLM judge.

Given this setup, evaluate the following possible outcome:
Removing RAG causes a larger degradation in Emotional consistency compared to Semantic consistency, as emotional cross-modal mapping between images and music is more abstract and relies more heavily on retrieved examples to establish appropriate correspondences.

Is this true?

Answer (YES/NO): YES